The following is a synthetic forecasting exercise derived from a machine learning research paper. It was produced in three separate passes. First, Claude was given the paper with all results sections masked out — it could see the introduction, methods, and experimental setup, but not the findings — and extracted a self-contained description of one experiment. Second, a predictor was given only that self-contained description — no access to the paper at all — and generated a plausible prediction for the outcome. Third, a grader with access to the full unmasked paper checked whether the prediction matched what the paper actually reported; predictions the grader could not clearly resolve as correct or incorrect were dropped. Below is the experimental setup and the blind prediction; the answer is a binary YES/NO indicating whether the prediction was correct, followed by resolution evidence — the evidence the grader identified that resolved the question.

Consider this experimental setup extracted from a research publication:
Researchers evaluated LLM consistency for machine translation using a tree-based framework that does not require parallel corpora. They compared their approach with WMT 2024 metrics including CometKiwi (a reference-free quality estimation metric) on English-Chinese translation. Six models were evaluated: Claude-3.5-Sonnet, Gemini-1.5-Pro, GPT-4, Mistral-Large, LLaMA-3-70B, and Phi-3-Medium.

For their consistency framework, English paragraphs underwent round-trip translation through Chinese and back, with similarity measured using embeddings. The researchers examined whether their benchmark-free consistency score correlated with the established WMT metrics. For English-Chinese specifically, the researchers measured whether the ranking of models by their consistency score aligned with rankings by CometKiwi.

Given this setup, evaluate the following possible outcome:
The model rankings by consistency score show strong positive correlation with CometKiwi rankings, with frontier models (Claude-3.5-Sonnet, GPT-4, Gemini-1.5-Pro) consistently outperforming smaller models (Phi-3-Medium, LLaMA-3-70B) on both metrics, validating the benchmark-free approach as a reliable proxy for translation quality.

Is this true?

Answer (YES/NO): YES